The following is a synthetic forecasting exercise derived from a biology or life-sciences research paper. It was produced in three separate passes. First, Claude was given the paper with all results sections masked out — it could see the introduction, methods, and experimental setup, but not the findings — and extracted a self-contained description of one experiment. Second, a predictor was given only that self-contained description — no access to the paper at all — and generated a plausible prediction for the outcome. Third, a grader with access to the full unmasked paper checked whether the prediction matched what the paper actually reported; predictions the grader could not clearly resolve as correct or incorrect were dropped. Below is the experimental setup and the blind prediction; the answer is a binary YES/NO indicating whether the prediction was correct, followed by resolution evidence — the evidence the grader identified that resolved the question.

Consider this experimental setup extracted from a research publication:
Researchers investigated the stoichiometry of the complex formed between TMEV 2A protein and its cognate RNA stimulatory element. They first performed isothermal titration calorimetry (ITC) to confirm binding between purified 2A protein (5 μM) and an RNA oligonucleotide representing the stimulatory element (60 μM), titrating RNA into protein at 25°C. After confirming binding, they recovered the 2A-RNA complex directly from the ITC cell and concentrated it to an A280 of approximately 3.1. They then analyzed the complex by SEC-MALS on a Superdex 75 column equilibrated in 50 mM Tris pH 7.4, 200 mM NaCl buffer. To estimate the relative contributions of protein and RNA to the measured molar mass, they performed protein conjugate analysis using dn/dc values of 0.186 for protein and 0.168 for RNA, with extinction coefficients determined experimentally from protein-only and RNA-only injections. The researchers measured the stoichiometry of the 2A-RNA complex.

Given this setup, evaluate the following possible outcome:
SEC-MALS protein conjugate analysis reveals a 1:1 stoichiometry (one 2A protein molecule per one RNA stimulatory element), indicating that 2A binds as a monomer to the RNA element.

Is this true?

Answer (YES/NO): YES